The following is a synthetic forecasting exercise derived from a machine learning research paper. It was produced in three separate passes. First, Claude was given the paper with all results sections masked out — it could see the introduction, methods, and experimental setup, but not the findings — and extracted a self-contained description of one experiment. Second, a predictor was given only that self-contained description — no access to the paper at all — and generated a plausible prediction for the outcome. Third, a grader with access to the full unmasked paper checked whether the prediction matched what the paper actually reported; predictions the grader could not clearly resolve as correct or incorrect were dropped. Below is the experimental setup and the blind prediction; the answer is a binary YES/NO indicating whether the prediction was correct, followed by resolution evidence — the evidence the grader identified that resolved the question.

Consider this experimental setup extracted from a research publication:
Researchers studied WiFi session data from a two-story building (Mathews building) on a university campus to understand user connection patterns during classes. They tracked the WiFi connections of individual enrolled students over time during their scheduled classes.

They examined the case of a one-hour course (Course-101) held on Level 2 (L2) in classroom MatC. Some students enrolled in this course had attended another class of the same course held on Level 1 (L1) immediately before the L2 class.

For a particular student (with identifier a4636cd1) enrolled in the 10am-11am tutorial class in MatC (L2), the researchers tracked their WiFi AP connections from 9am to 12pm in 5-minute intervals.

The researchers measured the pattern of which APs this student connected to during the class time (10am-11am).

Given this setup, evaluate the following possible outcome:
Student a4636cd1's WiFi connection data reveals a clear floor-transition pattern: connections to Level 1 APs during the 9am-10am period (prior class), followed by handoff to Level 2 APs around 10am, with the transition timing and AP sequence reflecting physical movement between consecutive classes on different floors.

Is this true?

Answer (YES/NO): YES